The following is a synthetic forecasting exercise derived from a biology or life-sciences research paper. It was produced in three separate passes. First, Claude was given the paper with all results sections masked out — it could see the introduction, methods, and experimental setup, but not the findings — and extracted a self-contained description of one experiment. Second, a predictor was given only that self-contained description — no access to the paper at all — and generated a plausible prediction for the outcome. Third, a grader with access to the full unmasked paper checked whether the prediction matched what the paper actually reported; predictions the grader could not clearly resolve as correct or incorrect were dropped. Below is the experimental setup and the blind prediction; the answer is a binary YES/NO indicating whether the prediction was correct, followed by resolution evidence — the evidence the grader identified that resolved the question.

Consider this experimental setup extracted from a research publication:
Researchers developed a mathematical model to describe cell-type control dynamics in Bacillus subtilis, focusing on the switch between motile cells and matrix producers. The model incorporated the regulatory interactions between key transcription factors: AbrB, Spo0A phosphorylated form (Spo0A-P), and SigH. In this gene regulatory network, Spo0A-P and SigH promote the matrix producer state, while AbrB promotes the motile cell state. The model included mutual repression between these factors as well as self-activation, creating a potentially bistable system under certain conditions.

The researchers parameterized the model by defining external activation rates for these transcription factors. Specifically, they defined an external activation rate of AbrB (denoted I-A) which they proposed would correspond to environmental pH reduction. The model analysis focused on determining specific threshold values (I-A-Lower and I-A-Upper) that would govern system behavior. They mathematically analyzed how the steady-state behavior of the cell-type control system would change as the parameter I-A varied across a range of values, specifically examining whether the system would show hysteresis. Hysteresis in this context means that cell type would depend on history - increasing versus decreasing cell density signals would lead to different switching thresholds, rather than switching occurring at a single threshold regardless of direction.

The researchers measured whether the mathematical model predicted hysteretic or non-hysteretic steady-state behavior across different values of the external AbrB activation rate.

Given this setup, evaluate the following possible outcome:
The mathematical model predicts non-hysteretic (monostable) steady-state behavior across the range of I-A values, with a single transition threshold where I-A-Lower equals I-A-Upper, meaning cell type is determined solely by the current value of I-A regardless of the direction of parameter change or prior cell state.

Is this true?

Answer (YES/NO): NO